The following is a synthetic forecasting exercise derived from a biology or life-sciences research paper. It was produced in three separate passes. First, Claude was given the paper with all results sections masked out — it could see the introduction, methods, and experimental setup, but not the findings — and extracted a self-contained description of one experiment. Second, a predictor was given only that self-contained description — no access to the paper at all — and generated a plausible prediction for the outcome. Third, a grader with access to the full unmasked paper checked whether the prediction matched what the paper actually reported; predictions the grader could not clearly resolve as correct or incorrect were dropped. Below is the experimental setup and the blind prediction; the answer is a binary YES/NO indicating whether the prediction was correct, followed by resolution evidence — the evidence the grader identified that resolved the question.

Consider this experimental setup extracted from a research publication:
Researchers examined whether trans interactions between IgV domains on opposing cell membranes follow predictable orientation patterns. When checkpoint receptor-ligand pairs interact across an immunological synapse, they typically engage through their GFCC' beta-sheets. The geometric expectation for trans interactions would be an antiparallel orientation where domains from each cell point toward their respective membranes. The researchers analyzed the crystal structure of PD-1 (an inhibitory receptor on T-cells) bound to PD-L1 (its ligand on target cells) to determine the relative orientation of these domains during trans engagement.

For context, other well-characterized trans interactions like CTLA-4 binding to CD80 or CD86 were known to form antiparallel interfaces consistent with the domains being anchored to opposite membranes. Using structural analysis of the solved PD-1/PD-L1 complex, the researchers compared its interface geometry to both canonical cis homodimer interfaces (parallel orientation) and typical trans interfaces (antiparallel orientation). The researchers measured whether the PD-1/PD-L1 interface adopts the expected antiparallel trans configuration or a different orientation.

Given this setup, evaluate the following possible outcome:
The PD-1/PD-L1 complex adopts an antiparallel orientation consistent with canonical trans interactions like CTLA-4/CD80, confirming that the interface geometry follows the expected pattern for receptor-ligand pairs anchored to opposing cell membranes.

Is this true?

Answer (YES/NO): NO